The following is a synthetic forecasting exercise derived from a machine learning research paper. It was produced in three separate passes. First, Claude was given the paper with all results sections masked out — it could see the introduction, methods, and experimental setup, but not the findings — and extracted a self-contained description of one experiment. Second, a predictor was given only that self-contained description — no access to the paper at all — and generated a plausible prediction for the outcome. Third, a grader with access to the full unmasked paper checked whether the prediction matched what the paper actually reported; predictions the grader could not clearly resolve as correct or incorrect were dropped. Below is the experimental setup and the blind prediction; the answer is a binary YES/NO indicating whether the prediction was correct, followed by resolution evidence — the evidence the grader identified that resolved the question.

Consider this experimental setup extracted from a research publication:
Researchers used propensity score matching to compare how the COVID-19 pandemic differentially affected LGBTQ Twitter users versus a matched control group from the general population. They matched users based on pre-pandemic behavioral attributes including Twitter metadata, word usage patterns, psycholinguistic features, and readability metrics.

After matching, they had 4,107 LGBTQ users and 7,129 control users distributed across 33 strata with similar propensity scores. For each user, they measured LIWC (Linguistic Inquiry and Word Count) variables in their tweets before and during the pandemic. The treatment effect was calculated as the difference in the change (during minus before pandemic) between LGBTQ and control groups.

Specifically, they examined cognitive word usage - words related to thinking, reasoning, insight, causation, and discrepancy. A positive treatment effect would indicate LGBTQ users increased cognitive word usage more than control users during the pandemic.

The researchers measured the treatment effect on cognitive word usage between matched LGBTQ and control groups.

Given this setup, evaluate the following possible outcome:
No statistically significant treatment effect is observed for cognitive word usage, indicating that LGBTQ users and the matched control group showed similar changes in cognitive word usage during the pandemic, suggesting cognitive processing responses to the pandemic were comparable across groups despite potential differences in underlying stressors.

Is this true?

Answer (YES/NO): NO